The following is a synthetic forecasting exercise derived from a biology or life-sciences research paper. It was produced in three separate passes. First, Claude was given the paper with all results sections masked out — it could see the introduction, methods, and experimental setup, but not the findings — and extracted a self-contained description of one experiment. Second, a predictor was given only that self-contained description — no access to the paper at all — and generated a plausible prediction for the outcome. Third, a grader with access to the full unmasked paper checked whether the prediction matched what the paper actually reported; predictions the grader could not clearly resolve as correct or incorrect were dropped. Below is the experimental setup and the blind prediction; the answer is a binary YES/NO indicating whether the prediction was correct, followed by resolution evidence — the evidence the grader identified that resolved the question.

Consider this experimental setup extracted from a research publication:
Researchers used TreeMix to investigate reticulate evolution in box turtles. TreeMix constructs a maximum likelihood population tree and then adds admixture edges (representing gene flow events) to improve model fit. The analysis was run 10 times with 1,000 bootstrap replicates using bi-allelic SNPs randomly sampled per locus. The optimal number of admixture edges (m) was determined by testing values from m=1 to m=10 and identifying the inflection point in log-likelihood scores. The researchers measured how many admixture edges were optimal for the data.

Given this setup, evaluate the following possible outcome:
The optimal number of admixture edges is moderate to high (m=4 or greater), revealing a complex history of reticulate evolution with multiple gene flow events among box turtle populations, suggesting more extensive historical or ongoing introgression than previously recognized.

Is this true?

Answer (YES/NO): YES